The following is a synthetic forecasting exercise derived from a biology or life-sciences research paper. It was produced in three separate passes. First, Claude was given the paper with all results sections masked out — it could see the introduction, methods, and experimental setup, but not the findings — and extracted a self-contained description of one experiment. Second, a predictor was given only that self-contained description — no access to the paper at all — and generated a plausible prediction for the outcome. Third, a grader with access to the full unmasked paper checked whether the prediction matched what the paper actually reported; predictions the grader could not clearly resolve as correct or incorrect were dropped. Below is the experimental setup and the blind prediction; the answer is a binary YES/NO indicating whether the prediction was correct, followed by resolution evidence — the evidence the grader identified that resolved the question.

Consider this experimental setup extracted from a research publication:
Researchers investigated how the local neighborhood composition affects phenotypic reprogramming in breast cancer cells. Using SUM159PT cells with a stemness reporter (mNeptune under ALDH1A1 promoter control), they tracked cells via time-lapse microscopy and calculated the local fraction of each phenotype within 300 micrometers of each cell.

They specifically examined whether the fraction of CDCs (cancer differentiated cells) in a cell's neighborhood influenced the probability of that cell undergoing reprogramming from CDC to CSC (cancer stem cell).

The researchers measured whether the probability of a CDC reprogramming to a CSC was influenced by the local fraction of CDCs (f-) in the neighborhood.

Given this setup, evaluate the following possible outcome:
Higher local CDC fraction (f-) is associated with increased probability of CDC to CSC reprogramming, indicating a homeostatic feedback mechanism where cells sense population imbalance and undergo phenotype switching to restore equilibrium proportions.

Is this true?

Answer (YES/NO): NO